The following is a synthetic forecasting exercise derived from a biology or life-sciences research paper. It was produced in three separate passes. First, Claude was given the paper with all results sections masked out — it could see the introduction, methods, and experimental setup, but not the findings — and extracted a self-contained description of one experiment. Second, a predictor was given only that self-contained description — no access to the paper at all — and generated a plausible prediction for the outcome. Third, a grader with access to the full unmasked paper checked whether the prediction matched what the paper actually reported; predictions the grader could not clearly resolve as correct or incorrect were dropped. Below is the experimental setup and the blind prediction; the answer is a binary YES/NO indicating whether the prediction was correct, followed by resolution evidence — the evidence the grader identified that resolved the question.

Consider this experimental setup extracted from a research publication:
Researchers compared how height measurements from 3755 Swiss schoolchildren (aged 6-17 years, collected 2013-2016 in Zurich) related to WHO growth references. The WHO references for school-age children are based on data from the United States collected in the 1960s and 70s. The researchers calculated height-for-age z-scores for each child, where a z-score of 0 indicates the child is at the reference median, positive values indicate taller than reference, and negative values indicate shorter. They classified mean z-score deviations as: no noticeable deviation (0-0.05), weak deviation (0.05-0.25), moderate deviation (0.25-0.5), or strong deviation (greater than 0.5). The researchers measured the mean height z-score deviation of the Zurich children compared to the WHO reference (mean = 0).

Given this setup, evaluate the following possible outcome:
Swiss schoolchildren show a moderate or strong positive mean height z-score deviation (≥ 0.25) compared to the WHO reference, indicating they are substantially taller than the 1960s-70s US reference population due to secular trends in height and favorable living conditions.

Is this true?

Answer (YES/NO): YES